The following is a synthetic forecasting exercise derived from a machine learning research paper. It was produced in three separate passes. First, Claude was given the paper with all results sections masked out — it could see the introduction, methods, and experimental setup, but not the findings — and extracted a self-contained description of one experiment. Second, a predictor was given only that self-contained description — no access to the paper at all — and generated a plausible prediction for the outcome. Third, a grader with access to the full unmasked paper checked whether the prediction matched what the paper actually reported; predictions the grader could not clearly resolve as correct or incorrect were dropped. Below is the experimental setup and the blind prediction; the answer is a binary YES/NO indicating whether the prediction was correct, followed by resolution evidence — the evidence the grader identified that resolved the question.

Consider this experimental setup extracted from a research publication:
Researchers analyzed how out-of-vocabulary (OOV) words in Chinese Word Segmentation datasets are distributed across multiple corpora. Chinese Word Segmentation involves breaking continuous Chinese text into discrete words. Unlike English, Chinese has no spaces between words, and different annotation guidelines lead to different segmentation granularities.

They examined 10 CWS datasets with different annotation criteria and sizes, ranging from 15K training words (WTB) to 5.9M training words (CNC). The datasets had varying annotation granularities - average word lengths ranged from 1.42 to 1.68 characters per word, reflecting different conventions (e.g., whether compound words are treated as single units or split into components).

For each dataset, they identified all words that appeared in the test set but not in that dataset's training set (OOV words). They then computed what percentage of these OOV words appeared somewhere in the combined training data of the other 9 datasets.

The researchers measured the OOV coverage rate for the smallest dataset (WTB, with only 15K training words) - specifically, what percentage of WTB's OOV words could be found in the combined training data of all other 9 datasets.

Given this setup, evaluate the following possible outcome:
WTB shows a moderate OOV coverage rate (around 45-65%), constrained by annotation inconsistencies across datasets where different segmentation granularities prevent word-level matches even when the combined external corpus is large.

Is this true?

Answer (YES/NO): NO